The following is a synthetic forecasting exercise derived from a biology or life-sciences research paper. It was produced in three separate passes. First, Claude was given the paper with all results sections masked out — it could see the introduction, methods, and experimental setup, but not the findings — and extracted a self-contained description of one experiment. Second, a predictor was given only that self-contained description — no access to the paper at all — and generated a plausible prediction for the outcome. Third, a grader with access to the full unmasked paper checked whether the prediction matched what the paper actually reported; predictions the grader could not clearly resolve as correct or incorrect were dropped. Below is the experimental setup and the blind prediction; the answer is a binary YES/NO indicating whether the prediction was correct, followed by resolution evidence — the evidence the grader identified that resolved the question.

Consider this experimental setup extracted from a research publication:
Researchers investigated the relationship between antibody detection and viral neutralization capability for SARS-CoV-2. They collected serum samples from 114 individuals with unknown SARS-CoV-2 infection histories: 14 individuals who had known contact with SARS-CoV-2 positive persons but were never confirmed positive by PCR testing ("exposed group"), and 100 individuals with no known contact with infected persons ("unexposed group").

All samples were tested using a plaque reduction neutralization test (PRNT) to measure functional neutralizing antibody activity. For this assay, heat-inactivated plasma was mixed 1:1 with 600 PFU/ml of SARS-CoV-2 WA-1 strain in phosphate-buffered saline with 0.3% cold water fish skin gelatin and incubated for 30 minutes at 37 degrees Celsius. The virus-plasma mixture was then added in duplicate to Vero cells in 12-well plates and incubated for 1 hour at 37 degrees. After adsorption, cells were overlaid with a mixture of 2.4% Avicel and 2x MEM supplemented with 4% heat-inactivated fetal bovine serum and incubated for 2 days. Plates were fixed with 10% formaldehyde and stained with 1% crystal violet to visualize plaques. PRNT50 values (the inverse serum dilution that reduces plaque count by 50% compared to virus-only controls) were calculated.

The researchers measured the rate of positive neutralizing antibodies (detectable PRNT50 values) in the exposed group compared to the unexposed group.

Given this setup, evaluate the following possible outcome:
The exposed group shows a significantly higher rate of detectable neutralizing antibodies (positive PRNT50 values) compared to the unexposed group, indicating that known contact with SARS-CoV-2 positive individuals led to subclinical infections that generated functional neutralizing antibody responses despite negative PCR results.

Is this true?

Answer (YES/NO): YES